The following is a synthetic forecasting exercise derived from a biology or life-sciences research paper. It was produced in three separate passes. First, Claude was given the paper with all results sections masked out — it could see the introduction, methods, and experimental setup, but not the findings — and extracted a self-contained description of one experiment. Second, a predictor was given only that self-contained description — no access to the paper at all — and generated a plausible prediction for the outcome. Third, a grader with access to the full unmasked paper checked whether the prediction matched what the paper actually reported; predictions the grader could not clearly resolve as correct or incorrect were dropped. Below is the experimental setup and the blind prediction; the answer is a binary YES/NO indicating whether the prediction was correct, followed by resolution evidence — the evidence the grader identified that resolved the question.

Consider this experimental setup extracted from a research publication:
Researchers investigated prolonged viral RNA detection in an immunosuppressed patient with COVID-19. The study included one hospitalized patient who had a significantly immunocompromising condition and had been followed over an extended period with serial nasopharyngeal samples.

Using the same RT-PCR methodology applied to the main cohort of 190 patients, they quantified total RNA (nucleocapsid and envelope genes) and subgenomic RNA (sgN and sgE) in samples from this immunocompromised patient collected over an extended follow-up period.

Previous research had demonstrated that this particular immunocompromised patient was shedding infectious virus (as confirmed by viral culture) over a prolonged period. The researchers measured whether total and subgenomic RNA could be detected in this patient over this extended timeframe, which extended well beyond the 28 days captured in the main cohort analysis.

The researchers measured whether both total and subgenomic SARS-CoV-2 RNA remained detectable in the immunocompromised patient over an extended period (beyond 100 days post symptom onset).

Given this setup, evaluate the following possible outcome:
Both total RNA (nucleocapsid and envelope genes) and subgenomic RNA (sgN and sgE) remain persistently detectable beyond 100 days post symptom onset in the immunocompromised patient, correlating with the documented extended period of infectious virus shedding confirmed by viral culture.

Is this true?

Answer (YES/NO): YES